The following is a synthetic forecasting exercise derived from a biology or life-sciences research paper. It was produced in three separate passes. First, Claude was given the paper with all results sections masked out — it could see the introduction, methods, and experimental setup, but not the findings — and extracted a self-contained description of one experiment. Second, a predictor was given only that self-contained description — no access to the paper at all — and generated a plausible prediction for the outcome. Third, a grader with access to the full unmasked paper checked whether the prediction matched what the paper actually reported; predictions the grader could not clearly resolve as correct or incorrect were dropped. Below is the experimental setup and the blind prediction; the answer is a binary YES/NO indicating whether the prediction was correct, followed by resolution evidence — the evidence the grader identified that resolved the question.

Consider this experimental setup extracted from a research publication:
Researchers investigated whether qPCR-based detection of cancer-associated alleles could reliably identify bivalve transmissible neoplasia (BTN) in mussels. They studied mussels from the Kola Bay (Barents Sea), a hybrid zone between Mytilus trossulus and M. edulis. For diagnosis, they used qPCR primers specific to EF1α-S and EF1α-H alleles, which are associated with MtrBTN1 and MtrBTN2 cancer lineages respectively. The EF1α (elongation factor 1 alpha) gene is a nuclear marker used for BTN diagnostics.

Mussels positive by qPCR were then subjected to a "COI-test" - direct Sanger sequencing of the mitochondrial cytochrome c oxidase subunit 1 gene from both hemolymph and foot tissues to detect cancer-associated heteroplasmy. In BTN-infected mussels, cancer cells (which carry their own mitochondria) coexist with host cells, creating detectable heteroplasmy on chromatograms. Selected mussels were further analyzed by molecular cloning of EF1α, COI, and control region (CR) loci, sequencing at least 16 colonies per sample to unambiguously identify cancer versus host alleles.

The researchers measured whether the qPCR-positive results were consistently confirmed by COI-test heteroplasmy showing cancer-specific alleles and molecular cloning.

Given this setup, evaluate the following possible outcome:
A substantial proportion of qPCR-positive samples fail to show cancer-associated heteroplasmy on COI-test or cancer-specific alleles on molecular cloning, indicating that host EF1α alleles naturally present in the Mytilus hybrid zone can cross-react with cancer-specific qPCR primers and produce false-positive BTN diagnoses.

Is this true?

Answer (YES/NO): YES